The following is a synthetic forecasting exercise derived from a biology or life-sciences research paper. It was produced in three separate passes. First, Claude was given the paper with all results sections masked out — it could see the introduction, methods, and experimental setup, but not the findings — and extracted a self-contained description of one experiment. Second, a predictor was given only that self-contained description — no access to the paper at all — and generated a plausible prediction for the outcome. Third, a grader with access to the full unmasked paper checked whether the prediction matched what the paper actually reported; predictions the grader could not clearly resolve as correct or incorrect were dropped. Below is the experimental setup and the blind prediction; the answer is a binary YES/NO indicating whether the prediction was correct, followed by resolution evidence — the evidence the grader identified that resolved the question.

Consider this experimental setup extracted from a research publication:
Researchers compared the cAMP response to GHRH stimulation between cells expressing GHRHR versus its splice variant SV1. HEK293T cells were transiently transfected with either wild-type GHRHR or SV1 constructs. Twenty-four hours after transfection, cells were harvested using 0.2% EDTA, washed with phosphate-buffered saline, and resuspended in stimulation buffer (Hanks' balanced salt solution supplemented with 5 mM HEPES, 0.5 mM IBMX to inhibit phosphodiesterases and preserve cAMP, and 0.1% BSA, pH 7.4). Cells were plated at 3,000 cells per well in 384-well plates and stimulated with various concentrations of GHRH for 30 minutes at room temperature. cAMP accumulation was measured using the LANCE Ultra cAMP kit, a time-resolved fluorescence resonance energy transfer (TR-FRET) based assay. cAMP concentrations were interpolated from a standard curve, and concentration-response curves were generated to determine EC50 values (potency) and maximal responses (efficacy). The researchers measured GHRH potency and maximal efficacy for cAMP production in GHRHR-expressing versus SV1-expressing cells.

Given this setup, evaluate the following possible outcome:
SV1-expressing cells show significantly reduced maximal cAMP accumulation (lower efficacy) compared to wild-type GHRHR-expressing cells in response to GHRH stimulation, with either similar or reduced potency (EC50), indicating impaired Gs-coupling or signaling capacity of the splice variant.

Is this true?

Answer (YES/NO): YES